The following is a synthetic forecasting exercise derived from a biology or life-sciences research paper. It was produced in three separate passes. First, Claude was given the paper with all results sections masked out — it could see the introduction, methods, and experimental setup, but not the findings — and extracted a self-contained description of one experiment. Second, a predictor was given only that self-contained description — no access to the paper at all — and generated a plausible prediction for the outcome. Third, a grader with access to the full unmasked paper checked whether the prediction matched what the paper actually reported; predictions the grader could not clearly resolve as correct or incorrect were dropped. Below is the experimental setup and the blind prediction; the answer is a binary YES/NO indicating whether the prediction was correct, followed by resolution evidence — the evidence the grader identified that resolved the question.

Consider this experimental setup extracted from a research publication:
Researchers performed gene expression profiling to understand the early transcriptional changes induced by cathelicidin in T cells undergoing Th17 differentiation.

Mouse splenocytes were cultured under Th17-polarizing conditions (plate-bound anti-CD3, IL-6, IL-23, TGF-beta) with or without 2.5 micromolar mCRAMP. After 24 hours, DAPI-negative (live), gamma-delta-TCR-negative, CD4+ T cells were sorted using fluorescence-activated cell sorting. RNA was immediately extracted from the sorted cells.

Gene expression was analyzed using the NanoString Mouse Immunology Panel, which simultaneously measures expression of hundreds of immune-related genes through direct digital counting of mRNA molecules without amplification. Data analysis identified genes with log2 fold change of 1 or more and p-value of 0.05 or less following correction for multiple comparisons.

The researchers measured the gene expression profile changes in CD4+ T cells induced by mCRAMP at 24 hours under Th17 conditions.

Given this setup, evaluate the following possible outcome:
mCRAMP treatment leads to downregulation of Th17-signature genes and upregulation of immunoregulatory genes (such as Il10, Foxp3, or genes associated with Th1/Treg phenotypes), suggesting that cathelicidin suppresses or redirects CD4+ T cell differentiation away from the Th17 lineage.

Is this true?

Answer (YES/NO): NO